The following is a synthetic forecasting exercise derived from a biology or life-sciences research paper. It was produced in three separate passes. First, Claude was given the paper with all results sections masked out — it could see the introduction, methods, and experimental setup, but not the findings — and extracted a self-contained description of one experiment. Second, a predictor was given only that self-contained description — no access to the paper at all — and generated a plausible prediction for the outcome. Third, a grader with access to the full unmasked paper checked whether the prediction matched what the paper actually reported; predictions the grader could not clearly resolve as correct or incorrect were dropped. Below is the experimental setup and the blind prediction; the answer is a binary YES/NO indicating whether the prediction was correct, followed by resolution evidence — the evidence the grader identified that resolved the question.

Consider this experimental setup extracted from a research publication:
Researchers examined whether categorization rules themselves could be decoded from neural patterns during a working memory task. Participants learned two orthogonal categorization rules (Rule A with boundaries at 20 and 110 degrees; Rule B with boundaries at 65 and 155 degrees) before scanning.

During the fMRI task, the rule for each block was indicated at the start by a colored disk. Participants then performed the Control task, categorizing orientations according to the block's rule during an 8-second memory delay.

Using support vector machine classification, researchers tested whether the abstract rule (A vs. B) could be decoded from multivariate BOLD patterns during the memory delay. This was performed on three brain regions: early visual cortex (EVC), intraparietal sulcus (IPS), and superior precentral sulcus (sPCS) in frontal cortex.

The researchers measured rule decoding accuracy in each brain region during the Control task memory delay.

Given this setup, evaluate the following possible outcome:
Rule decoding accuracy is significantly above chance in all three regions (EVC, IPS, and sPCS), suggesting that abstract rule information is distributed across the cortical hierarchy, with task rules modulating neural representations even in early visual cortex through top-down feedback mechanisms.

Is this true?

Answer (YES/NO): NO